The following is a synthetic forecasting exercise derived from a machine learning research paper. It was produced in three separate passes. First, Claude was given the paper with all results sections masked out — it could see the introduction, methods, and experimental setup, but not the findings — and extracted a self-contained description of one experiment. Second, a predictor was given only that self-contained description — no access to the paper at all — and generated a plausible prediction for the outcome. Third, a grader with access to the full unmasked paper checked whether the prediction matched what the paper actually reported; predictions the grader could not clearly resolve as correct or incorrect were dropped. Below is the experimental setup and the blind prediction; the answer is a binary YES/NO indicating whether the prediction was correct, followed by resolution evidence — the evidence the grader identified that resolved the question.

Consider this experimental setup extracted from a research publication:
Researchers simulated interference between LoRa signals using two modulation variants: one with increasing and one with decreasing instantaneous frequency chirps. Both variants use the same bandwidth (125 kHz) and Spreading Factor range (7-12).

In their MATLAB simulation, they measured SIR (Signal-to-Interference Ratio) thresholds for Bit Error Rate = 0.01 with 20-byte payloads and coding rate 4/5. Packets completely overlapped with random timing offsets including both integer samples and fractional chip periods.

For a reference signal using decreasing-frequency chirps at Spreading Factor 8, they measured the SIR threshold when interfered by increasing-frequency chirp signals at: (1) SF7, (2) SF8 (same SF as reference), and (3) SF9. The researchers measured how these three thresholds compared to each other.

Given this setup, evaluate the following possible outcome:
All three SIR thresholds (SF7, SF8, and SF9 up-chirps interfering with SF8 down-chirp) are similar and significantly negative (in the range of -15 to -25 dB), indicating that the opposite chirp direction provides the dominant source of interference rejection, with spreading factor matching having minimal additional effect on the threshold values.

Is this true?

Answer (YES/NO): NO